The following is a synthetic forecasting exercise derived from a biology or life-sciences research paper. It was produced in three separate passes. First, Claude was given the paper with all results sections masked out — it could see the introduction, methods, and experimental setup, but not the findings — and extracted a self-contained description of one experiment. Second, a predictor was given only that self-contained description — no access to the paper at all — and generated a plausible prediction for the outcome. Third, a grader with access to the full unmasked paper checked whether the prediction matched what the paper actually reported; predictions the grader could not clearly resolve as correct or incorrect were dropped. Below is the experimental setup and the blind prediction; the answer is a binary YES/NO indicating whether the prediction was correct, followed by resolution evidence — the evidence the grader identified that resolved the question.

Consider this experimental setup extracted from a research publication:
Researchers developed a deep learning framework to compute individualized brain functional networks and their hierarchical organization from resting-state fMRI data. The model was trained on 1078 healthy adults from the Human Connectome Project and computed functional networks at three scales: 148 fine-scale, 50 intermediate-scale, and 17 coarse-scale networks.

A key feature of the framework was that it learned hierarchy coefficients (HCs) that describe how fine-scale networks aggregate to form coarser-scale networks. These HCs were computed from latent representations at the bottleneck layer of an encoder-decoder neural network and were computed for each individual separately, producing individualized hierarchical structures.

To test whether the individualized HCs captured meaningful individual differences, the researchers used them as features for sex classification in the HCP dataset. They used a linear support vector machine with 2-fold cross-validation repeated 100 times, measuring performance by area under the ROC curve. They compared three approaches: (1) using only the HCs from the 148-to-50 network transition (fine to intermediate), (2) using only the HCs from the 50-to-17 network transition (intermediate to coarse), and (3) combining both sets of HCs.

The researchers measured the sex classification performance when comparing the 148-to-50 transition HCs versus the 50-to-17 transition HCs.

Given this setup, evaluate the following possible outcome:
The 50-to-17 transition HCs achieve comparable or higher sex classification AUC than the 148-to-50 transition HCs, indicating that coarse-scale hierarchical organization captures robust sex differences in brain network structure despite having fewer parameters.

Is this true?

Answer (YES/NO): YES